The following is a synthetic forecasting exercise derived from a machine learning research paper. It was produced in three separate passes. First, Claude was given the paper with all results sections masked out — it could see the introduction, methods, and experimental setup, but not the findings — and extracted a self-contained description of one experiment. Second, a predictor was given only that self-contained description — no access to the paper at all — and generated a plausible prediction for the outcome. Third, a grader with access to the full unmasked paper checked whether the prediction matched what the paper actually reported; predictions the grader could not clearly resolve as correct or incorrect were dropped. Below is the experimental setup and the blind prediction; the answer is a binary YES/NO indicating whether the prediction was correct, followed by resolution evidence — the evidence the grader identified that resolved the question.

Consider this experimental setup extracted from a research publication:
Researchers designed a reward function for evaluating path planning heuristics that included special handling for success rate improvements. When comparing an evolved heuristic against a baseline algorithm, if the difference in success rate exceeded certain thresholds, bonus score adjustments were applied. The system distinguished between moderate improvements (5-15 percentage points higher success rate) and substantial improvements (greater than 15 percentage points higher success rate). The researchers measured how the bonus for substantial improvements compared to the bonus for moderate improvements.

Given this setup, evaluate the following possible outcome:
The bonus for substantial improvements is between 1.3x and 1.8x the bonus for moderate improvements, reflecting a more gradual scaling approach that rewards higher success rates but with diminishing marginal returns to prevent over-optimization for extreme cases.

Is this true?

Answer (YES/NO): NO